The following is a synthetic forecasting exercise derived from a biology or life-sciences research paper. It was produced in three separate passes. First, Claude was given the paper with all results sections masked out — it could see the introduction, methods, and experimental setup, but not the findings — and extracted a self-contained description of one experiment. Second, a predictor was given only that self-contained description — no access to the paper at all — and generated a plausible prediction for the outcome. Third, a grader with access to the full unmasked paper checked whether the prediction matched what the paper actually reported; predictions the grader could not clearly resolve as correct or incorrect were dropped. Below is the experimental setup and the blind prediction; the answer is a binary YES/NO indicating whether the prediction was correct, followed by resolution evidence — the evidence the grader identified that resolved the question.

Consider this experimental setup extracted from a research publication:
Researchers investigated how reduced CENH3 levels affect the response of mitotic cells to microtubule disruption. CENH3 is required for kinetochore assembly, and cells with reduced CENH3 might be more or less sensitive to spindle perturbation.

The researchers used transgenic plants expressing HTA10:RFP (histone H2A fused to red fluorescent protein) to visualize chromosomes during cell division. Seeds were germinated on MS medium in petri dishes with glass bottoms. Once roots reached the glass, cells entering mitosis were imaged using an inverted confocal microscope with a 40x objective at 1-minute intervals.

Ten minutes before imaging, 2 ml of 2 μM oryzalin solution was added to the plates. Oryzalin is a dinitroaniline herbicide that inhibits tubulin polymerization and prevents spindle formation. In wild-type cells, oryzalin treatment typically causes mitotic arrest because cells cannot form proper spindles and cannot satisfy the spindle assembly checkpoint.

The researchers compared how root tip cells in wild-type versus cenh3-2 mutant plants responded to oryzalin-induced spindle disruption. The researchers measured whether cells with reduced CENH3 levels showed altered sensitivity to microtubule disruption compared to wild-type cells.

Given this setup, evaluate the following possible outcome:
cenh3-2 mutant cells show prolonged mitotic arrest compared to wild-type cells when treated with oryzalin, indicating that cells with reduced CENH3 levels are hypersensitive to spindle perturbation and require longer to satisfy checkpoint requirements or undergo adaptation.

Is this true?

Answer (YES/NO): YES